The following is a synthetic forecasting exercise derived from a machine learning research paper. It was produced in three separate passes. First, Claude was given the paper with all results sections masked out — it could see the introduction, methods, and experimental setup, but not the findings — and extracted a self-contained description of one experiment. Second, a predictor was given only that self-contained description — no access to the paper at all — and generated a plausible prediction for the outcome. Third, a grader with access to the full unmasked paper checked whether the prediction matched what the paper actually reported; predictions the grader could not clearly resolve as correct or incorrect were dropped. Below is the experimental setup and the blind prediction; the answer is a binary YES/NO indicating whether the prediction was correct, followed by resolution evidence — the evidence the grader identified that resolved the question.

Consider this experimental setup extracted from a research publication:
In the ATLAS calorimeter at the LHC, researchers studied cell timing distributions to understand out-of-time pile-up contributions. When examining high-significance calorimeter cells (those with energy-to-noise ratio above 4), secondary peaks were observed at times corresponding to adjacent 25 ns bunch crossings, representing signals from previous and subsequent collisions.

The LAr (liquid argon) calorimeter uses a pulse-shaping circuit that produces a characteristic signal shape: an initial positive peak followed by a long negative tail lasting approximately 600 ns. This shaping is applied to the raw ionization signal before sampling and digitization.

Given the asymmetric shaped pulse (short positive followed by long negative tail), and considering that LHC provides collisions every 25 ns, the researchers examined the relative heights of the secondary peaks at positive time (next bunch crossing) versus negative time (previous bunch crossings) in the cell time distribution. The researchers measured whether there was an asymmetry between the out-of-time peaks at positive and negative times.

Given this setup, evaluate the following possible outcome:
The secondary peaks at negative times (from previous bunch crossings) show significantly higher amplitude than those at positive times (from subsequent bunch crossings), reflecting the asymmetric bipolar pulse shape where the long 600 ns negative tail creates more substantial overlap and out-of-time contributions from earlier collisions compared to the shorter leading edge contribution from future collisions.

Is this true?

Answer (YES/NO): YES